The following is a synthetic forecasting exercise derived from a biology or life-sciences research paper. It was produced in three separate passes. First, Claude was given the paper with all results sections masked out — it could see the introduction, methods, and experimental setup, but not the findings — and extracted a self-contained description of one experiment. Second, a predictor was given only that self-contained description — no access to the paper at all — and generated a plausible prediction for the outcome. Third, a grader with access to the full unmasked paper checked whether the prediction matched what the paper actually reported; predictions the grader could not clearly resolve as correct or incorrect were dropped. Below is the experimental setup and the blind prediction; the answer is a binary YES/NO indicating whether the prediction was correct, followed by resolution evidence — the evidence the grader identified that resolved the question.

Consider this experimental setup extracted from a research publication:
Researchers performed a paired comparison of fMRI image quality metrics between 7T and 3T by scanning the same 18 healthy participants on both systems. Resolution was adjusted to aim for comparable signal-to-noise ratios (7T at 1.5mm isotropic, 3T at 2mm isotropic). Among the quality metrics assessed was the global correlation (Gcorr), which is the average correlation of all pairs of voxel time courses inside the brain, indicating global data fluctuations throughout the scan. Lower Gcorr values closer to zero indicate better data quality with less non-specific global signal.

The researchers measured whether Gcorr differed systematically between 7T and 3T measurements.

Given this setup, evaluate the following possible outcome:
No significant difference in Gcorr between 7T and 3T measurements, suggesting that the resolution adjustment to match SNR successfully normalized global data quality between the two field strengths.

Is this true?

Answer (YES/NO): YES